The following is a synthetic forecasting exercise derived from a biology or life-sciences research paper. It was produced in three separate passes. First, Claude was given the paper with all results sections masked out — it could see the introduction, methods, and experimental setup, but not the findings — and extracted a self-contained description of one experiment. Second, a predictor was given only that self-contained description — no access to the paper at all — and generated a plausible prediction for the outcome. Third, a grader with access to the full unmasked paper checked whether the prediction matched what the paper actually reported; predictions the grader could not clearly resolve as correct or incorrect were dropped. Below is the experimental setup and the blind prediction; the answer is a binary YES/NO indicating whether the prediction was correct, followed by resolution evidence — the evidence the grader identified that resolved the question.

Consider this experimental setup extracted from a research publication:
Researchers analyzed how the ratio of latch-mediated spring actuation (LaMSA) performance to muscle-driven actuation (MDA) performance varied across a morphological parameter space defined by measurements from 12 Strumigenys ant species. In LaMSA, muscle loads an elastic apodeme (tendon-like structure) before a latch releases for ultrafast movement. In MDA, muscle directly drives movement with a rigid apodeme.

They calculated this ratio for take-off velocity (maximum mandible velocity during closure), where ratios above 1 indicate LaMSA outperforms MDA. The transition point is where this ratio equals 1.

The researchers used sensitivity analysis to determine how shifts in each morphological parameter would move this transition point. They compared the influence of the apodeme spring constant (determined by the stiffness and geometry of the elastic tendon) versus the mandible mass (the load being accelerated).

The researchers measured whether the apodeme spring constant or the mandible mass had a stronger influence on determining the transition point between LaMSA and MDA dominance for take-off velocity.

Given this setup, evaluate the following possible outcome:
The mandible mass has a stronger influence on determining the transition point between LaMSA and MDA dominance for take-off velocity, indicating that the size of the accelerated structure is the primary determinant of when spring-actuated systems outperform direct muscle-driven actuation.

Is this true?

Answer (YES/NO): YES